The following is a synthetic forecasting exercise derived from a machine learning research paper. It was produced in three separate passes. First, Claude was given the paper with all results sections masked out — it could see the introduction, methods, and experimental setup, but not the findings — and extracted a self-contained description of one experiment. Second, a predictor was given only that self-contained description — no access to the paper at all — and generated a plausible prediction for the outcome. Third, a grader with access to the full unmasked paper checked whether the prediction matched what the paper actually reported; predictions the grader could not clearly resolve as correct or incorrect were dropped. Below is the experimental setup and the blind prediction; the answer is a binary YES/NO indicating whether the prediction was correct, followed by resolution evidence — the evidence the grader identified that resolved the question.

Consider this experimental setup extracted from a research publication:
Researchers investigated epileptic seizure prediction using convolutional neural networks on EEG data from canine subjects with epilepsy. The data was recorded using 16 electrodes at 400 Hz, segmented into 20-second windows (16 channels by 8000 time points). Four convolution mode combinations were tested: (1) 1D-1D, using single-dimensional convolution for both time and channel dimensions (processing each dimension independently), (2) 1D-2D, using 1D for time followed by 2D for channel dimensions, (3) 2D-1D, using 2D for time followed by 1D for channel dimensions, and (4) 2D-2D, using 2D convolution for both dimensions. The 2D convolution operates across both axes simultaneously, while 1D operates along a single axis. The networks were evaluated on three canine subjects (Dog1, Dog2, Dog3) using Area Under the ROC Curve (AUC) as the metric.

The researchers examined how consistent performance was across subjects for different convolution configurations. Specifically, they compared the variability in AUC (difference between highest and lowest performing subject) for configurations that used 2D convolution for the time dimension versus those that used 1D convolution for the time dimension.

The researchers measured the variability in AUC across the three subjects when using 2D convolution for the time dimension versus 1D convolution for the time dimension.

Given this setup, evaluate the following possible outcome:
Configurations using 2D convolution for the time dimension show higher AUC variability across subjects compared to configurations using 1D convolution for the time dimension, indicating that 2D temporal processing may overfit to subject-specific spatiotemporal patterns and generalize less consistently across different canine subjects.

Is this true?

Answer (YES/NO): YES